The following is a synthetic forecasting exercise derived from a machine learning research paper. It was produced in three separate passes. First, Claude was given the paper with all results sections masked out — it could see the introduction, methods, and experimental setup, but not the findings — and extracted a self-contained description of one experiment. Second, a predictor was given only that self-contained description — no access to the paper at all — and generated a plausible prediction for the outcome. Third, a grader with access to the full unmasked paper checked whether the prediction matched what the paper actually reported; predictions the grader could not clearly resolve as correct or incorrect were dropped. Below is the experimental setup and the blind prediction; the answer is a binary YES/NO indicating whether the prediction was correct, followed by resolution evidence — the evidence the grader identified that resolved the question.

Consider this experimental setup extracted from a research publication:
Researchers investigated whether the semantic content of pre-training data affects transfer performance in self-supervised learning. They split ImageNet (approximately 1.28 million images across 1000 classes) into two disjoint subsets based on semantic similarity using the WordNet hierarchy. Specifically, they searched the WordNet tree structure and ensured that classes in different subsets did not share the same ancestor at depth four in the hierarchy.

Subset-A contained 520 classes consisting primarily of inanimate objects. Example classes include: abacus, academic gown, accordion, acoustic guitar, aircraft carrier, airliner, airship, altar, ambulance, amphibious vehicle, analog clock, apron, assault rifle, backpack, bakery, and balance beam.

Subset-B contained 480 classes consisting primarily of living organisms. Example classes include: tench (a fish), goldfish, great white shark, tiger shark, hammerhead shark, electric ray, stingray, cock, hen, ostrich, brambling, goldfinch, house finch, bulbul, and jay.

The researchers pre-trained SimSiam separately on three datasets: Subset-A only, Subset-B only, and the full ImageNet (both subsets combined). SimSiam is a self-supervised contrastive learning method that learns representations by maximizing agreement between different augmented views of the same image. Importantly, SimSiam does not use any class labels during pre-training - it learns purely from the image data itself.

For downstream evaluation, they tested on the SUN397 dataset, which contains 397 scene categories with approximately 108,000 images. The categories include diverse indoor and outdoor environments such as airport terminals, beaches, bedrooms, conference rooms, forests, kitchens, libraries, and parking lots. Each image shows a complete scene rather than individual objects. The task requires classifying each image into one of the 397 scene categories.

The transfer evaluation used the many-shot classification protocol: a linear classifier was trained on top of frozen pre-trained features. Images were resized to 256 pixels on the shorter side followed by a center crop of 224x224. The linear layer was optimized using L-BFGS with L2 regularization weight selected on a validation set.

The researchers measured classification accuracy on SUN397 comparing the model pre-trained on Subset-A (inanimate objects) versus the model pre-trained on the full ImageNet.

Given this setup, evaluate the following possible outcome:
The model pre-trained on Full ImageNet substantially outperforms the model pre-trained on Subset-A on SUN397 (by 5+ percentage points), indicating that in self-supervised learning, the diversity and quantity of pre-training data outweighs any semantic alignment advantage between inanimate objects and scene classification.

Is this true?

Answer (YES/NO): NO